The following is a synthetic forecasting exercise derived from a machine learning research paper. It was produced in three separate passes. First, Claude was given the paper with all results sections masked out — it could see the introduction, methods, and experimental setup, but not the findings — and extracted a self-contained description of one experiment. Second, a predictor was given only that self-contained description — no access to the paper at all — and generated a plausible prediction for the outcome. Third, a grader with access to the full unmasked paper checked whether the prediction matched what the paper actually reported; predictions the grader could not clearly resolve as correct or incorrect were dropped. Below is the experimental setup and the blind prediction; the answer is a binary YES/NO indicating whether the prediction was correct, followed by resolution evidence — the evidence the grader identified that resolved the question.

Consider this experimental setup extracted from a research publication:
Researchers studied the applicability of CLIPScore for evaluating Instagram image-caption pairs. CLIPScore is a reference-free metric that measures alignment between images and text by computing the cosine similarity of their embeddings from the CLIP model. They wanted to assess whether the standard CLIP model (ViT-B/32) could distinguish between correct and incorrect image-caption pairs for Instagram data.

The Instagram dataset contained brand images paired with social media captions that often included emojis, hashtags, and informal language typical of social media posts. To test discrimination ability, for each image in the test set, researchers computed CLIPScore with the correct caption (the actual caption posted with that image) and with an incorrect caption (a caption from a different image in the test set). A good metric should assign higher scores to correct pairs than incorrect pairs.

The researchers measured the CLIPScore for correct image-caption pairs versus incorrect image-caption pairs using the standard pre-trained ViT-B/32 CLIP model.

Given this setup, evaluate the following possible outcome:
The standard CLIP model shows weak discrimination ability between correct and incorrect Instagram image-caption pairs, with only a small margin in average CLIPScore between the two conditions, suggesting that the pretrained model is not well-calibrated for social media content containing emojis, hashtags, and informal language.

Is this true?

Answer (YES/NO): YES